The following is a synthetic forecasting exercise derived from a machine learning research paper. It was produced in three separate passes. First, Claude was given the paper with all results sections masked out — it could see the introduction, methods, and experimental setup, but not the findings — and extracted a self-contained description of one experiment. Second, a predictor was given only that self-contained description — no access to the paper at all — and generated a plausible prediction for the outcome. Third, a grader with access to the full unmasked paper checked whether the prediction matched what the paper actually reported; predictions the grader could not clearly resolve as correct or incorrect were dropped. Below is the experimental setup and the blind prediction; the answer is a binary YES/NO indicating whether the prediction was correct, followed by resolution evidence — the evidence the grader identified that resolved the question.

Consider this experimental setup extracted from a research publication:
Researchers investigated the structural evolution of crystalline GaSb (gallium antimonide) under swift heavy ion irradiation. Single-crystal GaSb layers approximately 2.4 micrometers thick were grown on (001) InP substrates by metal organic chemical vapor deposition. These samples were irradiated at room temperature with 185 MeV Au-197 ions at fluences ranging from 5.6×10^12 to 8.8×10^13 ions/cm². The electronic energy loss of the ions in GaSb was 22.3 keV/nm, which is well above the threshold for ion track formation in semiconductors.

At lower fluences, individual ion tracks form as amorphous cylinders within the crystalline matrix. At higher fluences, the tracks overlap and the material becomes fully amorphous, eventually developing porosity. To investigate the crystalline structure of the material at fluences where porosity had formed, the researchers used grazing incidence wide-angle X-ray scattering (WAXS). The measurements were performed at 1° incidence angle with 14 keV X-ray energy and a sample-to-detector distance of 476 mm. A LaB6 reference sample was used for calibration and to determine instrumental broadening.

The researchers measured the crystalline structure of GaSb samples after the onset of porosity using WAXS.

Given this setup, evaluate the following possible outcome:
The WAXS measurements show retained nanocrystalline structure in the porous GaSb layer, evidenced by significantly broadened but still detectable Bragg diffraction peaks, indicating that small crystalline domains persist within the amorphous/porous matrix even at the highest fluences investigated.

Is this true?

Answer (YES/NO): NO